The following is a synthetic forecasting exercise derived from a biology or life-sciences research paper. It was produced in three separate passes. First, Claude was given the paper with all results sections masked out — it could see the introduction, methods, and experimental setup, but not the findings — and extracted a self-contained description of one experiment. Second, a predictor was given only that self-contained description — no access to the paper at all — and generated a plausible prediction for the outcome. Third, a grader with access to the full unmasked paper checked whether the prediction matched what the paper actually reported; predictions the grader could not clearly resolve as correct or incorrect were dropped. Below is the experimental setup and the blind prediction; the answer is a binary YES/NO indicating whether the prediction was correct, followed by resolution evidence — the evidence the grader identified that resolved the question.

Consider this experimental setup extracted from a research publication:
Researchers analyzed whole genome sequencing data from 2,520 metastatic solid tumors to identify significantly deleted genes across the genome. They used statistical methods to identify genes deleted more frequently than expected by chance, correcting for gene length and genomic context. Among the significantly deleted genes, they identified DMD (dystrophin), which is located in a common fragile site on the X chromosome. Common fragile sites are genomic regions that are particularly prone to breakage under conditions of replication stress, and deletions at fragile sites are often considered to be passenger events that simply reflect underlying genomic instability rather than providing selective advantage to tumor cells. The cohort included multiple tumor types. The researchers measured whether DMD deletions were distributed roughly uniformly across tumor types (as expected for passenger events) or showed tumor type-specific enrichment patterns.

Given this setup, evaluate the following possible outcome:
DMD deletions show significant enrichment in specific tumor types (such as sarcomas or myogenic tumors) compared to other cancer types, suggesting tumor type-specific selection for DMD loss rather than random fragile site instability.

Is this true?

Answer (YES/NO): YES